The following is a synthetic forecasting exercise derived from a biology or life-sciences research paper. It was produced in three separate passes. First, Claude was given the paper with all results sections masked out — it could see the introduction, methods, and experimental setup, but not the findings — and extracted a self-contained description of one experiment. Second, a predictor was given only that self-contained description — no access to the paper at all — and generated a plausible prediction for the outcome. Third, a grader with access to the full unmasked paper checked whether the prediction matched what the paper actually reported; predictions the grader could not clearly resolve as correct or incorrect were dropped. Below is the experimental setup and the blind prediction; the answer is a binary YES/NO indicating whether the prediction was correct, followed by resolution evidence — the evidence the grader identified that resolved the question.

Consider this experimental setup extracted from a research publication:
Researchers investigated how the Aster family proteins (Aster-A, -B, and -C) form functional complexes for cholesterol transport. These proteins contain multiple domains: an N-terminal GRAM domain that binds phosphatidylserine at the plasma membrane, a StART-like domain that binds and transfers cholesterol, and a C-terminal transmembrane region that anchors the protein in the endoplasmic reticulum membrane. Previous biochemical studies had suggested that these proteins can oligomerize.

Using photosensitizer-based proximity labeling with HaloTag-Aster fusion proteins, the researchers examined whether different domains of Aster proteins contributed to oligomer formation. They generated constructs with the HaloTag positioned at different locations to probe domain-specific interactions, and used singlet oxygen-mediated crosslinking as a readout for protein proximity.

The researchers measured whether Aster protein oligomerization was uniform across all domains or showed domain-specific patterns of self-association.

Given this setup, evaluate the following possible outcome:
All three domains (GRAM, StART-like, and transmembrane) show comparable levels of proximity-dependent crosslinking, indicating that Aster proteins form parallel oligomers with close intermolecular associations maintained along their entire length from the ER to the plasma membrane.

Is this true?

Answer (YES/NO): NO